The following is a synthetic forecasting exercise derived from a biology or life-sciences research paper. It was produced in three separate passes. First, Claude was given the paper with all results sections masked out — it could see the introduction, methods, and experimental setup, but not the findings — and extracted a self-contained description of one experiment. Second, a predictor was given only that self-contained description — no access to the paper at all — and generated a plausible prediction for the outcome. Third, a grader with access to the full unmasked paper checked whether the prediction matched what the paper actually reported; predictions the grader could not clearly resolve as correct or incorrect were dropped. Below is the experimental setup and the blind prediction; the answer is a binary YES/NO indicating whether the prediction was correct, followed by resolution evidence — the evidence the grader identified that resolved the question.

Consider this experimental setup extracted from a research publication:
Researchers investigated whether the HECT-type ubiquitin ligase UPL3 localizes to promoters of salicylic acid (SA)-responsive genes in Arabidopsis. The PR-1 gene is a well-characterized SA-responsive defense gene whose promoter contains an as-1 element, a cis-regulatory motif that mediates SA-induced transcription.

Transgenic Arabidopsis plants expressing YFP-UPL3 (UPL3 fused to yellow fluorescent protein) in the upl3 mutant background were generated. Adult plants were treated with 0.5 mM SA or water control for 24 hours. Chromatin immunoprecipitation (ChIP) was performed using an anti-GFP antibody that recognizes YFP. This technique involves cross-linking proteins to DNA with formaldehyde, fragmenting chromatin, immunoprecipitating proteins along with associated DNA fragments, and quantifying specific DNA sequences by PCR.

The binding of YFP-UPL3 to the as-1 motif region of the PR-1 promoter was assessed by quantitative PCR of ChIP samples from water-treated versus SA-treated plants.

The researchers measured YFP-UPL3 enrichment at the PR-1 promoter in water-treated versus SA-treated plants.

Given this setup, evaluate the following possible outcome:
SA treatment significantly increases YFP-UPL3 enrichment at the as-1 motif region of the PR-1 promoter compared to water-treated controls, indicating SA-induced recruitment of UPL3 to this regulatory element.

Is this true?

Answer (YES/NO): NO